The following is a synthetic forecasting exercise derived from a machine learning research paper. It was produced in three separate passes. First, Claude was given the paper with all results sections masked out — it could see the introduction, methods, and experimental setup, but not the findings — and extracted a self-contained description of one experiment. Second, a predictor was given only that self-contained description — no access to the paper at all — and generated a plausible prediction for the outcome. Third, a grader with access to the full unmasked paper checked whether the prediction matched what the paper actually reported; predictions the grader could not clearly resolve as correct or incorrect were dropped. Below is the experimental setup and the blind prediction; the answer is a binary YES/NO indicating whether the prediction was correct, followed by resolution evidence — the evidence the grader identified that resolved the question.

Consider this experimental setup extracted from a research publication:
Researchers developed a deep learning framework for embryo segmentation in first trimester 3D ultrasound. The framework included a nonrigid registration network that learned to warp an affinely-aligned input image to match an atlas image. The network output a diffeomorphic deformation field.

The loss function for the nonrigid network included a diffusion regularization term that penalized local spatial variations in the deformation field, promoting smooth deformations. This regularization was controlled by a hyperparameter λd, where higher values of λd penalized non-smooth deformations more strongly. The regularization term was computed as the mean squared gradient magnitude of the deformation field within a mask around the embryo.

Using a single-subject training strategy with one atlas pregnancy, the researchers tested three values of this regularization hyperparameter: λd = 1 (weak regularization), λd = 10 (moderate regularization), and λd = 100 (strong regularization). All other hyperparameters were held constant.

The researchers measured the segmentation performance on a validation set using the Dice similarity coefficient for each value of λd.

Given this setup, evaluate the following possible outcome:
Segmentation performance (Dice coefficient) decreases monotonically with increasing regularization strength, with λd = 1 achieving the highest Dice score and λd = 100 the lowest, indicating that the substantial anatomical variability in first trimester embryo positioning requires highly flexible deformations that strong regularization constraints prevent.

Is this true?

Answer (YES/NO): NO